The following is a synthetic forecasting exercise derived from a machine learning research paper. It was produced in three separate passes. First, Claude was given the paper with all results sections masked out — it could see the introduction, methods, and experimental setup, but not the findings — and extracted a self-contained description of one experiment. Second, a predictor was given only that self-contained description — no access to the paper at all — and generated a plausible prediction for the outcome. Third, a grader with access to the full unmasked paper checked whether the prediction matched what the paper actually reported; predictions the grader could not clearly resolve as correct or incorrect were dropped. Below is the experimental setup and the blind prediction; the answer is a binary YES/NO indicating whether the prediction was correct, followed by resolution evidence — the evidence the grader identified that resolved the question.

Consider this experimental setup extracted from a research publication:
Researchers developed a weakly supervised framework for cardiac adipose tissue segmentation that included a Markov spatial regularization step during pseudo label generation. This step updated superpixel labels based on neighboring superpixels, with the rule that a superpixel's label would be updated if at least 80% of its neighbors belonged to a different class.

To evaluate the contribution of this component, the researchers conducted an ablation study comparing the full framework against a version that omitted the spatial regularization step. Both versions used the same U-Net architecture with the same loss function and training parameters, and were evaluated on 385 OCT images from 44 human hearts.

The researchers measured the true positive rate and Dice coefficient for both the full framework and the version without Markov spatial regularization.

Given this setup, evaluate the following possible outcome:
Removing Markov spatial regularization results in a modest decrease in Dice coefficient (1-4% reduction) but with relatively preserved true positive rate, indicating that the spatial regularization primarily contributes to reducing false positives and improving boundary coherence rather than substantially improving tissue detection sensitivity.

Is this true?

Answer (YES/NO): NO